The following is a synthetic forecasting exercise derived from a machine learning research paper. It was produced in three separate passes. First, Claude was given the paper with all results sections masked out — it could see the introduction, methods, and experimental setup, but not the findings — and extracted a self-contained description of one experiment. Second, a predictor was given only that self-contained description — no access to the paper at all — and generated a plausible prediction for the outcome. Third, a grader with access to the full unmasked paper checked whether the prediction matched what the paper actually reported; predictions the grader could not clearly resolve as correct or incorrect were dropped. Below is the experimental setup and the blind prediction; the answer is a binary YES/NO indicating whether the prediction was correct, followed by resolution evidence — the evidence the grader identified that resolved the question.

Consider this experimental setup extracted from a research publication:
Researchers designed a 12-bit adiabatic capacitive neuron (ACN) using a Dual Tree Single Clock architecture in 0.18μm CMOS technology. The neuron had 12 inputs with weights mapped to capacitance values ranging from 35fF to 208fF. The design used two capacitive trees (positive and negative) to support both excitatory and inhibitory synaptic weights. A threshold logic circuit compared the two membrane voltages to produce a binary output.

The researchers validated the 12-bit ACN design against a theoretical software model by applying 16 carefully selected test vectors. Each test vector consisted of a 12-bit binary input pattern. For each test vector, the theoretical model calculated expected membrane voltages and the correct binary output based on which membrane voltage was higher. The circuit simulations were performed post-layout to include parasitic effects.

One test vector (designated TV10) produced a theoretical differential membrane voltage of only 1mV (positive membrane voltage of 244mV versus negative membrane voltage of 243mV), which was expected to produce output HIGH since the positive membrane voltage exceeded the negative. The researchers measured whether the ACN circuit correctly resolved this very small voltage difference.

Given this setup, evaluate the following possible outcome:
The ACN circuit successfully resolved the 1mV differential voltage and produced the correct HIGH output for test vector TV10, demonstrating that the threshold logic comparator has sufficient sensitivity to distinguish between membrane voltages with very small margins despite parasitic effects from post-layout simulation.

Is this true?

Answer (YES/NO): NO